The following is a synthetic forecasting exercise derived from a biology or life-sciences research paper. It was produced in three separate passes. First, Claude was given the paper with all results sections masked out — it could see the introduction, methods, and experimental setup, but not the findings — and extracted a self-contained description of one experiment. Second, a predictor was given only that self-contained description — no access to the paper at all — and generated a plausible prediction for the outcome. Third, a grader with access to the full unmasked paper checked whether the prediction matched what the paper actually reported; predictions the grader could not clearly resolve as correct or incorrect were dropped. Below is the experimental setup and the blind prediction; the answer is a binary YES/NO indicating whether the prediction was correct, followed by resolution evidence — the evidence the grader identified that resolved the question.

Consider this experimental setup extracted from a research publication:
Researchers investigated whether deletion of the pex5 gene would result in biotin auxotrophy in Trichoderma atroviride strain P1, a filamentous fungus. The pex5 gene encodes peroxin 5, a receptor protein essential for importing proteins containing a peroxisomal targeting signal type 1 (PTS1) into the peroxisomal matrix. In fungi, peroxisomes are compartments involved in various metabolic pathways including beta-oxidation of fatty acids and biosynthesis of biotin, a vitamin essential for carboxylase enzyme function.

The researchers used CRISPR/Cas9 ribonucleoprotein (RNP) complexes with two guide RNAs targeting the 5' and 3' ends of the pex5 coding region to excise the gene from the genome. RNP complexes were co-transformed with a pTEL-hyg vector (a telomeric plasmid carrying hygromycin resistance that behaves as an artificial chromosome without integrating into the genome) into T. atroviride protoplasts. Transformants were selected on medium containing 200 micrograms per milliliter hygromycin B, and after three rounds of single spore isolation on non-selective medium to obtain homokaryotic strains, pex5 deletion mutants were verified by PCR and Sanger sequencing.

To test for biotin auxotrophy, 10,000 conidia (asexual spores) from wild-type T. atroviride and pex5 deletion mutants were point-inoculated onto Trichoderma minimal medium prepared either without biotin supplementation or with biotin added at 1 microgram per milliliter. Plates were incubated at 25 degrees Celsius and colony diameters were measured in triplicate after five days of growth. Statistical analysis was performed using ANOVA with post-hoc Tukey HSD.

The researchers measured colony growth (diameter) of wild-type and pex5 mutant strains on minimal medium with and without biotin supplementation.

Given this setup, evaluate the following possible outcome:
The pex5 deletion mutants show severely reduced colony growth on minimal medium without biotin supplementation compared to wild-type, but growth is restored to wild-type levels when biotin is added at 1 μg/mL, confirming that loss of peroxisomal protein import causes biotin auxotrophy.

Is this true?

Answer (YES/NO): NO